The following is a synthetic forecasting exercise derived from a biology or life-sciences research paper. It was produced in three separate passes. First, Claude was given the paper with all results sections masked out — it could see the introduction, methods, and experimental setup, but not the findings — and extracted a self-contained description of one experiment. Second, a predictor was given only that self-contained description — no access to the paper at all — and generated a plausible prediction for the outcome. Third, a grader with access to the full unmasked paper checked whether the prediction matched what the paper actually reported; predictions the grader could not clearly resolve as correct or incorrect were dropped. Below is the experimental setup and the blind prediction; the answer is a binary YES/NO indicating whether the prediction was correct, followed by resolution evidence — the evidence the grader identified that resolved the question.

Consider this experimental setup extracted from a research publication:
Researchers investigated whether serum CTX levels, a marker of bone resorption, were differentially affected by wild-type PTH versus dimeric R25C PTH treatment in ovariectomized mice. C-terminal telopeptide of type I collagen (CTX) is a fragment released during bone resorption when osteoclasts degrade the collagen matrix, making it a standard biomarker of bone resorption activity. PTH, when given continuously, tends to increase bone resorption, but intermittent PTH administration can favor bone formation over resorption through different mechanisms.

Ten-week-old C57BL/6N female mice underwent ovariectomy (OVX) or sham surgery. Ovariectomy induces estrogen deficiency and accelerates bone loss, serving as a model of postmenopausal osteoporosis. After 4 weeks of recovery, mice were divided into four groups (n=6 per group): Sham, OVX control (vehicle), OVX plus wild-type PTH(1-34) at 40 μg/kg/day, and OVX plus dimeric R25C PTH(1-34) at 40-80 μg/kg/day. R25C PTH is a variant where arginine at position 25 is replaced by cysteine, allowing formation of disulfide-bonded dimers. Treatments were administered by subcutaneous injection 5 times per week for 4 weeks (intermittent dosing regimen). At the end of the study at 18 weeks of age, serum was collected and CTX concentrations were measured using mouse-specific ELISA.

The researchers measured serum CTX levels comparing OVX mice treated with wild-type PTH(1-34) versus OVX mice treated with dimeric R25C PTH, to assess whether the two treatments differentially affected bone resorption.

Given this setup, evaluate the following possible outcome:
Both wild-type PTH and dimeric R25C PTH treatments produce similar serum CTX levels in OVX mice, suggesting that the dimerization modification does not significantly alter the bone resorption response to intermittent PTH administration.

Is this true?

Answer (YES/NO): NO